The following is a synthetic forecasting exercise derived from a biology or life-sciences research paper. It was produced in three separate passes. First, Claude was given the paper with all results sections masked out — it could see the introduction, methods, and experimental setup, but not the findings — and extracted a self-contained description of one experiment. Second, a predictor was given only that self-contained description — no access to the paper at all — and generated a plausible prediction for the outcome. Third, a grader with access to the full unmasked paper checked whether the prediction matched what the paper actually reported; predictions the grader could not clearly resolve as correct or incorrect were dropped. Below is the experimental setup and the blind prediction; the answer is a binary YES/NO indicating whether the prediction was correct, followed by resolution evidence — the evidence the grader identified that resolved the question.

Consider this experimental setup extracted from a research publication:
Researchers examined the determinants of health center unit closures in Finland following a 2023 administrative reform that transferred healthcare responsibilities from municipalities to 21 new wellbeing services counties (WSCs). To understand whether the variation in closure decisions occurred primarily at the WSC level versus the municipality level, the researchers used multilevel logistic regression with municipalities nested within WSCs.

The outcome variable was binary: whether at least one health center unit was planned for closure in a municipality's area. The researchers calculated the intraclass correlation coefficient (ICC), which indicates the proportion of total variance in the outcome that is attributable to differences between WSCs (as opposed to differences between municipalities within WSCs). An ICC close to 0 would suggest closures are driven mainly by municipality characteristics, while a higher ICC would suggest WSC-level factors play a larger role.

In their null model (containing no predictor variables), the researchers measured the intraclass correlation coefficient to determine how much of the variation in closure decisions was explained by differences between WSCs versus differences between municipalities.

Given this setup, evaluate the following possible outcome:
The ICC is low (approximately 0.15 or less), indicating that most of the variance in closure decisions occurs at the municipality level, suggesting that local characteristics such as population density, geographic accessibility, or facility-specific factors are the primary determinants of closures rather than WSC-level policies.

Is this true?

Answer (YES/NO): NO